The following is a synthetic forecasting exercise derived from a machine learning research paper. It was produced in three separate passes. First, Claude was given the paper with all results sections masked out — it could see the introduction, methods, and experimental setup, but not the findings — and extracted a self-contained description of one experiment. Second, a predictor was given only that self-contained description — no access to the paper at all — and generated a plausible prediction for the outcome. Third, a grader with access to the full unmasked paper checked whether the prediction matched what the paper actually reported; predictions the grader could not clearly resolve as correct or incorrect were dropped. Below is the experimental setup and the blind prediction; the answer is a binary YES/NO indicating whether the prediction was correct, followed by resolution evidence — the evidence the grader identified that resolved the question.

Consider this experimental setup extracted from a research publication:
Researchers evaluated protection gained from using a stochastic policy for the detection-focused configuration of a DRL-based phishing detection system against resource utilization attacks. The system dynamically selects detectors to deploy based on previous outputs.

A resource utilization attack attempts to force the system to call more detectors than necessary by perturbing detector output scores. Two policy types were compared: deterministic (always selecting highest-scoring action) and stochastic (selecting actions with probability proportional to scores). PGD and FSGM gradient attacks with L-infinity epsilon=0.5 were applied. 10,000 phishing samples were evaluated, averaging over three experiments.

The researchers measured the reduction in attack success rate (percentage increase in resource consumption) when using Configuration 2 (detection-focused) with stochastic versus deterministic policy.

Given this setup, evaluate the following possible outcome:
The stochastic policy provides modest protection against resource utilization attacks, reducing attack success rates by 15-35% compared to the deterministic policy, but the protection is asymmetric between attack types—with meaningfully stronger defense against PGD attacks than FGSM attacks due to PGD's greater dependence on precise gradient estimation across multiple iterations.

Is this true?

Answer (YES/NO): NO